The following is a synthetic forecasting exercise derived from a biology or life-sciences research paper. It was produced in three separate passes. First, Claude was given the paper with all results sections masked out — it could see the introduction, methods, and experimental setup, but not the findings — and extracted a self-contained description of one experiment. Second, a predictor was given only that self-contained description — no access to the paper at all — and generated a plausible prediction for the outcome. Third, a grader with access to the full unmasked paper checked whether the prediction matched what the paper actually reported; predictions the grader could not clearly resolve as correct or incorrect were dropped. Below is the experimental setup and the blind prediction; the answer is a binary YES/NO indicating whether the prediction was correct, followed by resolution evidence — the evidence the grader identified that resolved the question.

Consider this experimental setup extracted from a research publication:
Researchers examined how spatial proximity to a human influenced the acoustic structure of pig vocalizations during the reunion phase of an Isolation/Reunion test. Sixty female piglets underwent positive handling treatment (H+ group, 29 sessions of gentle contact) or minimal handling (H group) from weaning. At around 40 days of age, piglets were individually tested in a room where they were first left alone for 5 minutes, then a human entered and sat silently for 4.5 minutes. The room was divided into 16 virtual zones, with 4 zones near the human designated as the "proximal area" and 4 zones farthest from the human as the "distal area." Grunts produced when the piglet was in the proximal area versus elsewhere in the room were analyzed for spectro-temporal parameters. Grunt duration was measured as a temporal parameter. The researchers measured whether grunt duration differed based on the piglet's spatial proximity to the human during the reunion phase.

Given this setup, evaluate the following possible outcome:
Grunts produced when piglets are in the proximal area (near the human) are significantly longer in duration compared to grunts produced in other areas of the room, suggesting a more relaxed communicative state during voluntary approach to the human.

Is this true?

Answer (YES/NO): NO